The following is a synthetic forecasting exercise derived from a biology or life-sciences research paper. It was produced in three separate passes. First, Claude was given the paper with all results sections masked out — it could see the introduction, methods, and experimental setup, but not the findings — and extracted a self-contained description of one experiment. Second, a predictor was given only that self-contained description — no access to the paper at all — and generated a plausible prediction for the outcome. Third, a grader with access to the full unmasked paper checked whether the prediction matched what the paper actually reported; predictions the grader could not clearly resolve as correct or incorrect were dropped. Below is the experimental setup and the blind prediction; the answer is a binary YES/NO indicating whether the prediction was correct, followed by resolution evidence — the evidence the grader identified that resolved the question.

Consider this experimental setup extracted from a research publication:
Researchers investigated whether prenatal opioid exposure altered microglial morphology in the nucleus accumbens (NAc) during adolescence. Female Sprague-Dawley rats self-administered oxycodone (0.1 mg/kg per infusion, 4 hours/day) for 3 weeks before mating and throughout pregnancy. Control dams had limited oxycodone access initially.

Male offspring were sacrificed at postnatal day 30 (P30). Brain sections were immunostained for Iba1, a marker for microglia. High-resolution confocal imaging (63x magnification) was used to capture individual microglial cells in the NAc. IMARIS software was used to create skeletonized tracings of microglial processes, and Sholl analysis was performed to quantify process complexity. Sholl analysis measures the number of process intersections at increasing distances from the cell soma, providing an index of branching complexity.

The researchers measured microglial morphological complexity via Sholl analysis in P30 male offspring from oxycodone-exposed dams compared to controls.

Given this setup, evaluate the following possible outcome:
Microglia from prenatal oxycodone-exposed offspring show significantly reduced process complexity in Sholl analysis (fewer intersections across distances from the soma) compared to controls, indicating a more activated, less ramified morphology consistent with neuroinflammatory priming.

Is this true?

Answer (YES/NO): NO